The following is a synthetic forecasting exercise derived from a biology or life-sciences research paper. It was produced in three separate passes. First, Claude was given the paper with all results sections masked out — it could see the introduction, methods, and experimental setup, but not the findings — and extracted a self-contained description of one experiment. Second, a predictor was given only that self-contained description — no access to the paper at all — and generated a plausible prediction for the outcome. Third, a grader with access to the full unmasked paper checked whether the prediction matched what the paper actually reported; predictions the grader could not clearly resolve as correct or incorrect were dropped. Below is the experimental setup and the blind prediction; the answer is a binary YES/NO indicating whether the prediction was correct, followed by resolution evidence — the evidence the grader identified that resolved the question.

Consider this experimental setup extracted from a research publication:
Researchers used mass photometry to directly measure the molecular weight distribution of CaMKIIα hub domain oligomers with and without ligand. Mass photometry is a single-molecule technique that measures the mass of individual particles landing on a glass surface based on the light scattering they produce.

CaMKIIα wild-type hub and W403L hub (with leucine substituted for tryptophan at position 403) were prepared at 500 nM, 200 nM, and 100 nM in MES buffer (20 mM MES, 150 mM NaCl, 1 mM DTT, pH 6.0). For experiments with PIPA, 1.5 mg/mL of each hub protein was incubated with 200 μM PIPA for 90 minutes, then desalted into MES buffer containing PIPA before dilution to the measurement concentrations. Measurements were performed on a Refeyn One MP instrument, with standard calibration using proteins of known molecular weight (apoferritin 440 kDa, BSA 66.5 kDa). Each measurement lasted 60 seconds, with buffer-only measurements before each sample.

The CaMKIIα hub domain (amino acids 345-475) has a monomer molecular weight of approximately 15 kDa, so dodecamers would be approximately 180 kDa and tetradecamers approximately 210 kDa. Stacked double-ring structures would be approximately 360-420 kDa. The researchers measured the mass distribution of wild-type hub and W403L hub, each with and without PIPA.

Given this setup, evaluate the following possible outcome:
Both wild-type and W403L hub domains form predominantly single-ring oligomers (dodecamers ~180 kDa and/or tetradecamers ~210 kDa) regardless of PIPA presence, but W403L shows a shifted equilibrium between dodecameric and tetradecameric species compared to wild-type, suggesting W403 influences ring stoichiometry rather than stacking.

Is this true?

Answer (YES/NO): NO